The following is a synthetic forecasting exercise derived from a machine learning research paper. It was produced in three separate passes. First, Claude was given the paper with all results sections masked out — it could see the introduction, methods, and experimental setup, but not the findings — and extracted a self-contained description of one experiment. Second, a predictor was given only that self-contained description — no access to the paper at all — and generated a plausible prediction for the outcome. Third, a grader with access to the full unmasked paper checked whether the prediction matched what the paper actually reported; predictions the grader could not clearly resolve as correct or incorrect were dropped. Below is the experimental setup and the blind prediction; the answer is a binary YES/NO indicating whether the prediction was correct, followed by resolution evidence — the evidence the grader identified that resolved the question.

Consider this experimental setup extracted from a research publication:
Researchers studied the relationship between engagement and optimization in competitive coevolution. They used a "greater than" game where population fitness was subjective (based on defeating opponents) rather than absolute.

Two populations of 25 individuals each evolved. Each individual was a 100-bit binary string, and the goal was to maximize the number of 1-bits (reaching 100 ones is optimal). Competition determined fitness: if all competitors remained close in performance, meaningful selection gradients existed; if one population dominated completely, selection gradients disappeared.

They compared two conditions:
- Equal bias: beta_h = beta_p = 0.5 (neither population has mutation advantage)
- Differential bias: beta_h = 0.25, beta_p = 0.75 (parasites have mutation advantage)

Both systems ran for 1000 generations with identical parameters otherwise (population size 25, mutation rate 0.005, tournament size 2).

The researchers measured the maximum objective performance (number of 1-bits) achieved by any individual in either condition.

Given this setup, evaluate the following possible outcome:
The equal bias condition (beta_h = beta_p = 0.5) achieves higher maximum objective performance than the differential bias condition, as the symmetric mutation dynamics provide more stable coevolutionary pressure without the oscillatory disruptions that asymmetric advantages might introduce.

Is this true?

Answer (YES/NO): YES